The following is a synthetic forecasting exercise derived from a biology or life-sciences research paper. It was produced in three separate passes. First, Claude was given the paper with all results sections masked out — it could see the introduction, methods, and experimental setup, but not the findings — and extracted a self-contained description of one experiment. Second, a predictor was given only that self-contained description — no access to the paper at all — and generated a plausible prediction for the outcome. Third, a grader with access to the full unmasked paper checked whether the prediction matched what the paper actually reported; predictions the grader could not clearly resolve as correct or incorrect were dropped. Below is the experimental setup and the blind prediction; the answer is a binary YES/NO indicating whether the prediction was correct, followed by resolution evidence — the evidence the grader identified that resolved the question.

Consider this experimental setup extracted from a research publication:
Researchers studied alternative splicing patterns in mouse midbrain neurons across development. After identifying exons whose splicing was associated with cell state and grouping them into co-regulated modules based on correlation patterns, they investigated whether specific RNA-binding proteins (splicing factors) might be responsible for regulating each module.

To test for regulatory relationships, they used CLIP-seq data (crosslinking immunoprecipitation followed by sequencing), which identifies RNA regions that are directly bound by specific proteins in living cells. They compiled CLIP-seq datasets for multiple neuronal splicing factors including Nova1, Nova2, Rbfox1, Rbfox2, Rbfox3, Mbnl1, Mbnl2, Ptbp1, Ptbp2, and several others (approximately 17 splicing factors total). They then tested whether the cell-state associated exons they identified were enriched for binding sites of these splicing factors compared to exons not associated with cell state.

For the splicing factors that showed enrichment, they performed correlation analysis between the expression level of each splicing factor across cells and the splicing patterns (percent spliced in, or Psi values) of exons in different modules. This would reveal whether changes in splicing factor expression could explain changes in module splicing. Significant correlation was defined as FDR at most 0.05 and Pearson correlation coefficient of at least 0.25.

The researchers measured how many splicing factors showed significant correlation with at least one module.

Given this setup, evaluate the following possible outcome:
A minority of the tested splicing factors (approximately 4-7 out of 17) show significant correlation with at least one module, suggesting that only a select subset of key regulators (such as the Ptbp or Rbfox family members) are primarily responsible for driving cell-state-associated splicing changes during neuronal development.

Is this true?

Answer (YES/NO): NO